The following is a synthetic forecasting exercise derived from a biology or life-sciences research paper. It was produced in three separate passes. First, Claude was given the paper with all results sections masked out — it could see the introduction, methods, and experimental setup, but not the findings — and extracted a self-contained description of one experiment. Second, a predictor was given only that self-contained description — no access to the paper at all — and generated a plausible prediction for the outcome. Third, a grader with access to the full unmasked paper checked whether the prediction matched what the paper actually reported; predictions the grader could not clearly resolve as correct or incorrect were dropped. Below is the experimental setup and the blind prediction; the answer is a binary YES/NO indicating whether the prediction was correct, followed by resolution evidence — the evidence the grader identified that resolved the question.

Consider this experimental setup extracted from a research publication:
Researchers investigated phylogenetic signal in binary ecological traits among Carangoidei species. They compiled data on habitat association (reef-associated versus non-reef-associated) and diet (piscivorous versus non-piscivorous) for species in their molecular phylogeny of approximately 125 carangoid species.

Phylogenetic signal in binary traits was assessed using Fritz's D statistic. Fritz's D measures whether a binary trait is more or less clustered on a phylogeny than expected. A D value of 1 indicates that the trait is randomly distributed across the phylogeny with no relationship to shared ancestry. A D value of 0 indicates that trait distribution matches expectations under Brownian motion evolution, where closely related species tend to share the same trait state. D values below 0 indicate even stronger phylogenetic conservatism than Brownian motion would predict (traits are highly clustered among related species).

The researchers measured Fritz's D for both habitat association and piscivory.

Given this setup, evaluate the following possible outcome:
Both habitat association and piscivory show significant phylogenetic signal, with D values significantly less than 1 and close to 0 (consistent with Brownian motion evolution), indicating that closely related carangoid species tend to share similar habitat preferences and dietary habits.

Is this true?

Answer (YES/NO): NO